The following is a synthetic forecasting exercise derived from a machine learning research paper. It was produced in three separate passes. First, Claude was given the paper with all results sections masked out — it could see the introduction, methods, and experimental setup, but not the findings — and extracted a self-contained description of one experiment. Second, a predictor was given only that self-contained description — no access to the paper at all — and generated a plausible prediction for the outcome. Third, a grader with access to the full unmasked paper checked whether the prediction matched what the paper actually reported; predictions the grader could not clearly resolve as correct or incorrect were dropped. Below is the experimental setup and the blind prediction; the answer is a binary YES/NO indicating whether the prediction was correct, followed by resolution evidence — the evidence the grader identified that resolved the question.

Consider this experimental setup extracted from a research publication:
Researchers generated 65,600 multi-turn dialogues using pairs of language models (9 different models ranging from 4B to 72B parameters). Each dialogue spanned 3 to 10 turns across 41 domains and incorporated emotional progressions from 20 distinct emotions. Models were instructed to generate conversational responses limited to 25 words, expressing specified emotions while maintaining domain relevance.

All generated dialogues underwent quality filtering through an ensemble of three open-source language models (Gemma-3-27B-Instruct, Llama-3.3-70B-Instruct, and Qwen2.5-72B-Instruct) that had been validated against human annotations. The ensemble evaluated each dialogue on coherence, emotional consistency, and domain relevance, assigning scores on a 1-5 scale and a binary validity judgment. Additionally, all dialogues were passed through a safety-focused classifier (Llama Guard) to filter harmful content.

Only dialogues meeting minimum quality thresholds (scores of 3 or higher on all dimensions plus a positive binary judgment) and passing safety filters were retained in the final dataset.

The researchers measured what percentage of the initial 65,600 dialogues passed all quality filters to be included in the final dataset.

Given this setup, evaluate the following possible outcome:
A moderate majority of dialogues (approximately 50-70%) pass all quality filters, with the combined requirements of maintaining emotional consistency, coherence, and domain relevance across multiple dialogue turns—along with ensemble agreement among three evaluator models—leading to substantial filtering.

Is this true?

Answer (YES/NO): YES